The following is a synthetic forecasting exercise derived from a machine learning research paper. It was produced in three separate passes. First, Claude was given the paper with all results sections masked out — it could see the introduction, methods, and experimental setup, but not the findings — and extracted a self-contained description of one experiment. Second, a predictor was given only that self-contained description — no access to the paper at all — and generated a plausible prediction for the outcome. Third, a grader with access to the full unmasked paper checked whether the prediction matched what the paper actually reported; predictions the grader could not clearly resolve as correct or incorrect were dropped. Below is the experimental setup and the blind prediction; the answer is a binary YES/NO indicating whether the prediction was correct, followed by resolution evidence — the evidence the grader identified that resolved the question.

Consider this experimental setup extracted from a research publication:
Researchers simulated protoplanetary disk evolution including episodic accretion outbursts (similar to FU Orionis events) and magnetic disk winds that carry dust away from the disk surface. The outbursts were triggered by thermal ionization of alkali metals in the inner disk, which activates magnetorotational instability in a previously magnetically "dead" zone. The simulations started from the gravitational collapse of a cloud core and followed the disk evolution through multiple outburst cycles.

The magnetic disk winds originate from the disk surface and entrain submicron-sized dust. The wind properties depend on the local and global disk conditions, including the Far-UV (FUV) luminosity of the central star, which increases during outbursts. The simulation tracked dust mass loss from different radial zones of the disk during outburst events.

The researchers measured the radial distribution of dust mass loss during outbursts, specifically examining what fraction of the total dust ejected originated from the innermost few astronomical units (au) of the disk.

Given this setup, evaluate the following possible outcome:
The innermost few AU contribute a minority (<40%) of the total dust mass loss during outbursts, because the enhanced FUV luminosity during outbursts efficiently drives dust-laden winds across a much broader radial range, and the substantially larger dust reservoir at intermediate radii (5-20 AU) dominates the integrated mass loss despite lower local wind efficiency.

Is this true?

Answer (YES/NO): NO